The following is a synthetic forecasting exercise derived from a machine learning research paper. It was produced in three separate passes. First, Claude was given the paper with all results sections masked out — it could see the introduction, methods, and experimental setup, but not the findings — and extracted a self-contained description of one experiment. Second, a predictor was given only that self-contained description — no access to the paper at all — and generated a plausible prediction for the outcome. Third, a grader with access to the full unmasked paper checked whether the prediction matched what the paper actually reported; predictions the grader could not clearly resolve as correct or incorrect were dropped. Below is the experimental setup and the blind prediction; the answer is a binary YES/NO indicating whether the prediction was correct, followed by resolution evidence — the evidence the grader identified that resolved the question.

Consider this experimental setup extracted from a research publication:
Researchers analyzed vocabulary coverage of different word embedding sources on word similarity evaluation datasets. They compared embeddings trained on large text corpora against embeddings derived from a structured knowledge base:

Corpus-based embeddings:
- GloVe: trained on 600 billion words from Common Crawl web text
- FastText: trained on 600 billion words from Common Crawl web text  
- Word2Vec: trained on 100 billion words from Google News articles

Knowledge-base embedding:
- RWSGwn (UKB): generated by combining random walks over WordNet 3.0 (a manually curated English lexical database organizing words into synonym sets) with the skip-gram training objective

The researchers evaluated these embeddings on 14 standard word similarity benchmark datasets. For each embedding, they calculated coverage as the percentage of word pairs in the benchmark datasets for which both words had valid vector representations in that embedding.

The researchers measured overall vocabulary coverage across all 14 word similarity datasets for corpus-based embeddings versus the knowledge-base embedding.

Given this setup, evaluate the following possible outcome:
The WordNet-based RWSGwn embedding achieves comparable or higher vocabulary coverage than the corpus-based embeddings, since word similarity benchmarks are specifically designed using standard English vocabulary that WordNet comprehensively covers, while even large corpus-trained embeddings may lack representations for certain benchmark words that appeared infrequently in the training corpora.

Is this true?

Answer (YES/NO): NO